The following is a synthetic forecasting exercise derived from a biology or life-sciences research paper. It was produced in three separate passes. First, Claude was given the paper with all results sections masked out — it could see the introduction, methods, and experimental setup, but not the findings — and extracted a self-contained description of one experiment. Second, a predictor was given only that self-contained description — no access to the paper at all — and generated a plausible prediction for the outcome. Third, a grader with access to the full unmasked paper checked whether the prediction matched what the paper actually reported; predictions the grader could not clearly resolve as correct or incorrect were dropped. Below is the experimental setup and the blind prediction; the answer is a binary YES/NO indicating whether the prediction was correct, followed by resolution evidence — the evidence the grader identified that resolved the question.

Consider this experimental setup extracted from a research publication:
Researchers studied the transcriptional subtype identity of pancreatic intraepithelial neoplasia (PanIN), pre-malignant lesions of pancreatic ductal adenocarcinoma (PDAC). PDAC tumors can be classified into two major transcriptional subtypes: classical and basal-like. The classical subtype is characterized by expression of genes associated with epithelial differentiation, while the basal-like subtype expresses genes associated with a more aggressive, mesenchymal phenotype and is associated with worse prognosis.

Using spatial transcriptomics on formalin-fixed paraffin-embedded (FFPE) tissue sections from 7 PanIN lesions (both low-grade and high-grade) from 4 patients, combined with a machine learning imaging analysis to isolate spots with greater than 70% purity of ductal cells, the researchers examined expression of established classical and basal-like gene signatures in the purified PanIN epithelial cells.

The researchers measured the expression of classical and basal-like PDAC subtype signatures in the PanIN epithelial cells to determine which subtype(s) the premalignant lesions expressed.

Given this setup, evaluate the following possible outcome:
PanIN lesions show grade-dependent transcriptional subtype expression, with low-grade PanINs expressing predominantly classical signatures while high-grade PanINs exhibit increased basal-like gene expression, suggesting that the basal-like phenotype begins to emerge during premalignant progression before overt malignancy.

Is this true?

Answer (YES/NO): NO